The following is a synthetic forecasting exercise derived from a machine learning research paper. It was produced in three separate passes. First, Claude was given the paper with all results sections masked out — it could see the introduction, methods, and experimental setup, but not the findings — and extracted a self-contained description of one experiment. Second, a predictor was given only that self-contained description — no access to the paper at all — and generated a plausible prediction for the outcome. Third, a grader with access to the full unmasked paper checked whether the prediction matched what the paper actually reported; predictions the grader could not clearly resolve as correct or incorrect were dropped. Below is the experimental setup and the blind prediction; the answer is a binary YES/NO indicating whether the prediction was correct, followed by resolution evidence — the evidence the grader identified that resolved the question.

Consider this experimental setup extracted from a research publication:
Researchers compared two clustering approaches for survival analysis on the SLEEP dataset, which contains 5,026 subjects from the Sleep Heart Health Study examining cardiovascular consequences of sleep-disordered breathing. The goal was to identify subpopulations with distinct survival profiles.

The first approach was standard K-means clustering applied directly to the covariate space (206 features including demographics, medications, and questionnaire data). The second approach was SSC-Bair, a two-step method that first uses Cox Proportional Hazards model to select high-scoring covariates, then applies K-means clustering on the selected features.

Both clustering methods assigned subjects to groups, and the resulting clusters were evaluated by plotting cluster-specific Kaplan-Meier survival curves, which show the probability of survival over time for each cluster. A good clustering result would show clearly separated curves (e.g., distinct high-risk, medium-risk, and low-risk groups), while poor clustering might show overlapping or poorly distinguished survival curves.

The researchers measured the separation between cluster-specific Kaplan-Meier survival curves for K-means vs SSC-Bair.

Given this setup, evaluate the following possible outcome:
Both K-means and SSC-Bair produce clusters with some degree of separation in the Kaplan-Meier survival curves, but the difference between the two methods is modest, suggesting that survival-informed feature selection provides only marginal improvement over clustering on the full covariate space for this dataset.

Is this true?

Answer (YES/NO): NO